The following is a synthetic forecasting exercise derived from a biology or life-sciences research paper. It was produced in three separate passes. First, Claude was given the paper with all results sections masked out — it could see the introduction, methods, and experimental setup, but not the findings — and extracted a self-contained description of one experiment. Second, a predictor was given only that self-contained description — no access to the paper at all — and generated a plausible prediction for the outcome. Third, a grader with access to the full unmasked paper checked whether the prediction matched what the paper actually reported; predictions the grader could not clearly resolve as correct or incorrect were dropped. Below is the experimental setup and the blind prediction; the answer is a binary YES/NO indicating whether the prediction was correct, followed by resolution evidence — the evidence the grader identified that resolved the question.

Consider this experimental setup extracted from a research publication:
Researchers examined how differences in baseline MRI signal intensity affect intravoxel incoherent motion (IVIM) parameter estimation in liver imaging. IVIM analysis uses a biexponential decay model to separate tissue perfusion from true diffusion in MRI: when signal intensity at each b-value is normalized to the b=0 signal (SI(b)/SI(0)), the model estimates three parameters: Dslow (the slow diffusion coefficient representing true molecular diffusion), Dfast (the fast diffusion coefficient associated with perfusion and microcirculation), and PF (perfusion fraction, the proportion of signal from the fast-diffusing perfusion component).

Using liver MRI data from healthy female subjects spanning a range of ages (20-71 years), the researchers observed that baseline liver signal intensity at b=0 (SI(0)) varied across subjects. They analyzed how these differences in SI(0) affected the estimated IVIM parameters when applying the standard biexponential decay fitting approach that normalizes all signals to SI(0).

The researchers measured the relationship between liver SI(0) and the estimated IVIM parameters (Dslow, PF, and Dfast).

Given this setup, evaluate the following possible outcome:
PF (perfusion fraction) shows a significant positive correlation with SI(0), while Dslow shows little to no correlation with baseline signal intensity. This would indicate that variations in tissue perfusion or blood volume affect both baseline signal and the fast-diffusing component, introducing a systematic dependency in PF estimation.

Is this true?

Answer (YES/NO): NO